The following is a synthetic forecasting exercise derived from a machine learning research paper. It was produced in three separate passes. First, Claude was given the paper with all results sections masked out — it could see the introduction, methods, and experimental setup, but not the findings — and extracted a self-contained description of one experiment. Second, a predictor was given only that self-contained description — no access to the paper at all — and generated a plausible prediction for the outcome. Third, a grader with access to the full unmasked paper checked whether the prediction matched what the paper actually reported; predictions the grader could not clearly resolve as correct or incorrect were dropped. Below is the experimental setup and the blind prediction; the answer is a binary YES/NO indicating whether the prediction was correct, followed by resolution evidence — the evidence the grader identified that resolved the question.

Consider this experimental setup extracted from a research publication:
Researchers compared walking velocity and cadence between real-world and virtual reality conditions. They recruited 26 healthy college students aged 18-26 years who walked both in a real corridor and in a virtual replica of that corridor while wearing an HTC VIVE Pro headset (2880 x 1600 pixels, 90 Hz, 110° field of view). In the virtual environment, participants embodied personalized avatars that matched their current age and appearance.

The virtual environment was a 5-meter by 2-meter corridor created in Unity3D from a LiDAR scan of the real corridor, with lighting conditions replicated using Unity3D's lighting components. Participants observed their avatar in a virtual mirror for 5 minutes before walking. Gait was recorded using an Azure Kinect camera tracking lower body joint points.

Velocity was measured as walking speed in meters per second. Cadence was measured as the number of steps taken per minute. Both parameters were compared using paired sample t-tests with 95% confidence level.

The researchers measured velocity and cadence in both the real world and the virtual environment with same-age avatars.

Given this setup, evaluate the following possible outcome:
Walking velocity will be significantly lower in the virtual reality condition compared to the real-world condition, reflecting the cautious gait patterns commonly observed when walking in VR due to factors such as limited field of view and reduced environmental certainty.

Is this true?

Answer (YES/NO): YES